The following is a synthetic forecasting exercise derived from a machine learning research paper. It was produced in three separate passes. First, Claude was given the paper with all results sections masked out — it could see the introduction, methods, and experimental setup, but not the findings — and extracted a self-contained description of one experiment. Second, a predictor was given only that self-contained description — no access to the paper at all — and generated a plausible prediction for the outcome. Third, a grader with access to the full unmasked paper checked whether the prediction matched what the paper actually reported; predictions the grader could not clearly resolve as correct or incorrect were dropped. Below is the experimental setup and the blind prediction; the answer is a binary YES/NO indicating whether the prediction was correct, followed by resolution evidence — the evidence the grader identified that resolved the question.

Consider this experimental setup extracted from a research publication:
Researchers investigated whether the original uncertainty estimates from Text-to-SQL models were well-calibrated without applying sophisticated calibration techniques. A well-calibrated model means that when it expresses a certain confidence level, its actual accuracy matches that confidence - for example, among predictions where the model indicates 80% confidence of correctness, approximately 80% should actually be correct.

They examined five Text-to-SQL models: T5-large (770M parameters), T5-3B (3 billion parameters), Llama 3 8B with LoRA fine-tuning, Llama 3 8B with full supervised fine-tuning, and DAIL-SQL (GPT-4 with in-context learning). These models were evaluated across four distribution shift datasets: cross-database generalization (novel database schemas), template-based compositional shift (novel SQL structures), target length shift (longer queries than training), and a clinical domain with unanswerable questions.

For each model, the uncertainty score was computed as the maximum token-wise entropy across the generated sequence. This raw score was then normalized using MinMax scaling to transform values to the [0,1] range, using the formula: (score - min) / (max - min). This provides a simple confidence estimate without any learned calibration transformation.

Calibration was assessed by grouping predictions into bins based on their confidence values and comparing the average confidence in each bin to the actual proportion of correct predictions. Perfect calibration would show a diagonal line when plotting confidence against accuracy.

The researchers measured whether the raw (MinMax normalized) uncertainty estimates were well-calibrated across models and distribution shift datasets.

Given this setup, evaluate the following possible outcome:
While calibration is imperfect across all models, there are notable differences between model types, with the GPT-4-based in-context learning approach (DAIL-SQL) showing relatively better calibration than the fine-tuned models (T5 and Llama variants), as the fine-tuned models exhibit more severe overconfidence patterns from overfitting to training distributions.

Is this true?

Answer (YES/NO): NO